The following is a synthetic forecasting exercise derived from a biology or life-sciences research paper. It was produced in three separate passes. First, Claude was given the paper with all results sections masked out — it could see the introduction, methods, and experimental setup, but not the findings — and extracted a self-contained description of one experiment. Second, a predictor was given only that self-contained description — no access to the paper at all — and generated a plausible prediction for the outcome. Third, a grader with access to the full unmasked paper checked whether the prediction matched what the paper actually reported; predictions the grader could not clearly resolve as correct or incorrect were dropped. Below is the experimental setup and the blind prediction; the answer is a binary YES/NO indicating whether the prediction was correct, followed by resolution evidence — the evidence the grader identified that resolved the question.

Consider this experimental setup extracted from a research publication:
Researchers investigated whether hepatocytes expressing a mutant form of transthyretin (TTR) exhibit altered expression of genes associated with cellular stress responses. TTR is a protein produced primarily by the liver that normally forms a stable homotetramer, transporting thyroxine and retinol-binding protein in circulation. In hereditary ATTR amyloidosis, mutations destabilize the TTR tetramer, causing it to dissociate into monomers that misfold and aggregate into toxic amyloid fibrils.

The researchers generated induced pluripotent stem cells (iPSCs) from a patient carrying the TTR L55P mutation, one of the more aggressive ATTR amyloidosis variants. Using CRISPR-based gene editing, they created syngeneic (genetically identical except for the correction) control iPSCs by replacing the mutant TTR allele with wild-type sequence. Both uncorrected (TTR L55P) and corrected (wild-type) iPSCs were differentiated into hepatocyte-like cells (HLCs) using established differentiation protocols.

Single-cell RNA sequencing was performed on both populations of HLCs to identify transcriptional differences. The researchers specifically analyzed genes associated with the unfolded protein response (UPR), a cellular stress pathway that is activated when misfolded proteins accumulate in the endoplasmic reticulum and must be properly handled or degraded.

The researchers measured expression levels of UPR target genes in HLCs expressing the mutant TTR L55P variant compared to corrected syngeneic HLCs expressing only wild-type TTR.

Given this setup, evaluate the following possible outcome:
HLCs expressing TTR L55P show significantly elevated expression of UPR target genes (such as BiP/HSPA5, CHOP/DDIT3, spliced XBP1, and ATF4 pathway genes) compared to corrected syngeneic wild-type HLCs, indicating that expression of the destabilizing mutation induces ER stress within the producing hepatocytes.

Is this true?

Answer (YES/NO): NO